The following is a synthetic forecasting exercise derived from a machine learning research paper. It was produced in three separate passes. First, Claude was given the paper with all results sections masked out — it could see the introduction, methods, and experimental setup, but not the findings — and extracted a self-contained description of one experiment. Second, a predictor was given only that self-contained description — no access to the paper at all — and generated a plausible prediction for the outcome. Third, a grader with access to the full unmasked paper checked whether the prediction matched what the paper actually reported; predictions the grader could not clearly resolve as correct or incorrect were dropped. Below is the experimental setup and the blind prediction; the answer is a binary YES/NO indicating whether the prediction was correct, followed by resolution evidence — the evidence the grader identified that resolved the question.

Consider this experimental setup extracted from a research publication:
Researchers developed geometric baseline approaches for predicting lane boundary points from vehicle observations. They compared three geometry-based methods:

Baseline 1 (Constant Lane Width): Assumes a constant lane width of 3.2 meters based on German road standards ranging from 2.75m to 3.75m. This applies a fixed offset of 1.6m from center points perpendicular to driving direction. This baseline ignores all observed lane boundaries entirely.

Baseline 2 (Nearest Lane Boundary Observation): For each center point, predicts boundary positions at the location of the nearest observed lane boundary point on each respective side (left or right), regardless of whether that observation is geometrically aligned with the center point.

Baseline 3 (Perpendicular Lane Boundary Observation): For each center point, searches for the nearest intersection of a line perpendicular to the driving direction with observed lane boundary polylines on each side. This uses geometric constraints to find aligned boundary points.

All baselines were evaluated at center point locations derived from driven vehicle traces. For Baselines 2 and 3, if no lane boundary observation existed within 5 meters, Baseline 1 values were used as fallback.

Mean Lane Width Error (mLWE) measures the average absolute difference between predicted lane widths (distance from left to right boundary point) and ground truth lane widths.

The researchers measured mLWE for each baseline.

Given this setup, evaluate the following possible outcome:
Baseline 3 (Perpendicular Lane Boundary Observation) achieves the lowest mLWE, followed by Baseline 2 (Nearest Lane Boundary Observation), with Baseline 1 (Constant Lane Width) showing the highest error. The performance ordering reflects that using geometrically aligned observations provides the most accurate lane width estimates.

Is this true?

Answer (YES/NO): NO